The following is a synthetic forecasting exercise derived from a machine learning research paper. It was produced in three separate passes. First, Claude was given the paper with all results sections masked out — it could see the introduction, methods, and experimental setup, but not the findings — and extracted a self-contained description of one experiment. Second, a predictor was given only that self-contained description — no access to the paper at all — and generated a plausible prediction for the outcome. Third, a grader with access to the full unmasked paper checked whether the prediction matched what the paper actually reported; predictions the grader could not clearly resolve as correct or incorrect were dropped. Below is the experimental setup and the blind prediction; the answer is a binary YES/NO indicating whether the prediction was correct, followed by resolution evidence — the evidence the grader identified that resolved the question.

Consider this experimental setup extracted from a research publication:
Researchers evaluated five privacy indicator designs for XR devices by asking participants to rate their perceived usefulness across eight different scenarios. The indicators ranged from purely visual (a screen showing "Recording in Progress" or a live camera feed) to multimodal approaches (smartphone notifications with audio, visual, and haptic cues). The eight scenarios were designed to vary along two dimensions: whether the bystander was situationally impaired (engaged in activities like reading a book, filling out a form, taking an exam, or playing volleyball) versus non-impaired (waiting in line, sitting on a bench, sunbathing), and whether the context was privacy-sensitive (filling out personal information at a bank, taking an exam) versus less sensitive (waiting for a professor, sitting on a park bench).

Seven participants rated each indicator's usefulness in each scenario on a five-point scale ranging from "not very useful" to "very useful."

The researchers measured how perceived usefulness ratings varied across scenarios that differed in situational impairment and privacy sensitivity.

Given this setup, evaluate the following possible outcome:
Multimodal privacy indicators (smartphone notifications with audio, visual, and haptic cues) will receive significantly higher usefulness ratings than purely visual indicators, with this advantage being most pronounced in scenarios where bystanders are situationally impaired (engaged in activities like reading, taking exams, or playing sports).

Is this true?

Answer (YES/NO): NO